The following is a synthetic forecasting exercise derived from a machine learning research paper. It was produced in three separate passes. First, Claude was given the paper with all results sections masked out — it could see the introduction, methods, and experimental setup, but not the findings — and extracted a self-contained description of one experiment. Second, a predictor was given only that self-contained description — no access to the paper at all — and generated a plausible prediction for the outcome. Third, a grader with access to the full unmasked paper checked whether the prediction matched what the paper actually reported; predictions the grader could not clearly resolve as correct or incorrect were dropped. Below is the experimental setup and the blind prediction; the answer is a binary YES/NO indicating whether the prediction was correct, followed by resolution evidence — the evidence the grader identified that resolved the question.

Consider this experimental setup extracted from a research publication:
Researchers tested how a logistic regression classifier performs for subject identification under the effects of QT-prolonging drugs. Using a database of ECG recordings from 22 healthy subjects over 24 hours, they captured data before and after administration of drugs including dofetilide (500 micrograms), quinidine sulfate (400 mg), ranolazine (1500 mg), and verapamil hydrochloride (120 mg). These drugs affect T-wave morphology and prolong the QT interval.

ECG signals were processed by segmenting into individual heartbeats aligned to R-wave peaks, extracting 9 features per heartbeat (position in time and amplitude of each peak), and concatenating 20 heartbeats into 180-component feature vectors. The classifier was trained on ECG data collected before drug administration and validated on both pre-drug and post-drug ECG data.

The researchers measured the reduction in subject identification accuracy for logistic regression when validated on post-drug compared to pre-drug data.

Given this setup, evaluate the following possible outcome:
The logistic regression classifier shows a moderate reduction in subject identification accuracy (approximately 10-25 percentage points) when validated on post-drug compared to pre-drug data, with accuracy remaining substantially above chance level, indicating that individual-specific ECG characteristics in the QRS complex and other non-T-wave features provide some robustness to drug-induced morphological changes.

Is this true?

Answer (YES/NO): YES